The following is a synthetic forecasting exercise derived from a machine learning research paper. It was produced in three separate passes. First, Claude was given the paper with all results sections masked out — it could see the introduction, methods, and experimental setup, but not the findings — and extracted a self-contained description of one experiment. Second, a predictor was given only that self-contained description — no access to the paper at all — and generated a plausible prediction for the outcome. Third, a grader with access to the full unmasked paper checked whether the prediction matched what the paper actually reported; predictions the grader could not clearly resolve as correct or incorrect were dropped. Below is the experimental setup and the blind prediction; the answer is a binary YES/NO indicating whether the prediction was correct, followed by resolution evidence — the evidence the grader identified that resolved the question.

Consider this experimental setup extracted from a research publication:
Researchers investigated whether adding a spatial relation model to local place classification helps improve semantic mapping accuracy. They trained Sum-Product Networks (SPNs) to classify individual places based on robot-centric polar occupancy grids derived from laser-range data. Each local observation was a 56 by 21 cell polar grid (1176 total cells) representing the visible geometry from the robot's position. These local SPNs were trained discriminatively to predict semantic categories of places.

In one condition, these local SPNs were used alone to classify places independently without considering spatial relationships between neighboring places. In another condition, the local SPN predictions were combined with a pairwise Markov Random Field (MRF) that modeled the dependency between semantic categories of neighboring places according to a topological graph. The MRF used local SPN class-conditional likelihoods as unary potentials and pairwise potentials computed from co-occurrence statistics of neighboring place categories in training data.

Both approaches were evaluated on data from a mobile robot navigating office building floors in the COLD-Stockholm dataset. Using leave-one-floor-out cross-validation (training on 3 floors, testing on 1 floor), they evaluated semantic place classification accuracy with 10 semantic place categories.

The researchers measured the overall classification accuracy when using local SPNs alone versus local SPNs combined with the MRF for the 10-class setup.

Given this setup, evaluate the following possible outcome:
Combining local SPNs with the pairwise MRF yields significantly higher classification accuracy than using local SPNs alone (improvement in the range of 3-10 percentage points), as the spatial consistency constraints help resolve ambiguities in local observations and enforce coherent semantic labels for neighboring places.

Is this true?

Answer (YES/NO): NO